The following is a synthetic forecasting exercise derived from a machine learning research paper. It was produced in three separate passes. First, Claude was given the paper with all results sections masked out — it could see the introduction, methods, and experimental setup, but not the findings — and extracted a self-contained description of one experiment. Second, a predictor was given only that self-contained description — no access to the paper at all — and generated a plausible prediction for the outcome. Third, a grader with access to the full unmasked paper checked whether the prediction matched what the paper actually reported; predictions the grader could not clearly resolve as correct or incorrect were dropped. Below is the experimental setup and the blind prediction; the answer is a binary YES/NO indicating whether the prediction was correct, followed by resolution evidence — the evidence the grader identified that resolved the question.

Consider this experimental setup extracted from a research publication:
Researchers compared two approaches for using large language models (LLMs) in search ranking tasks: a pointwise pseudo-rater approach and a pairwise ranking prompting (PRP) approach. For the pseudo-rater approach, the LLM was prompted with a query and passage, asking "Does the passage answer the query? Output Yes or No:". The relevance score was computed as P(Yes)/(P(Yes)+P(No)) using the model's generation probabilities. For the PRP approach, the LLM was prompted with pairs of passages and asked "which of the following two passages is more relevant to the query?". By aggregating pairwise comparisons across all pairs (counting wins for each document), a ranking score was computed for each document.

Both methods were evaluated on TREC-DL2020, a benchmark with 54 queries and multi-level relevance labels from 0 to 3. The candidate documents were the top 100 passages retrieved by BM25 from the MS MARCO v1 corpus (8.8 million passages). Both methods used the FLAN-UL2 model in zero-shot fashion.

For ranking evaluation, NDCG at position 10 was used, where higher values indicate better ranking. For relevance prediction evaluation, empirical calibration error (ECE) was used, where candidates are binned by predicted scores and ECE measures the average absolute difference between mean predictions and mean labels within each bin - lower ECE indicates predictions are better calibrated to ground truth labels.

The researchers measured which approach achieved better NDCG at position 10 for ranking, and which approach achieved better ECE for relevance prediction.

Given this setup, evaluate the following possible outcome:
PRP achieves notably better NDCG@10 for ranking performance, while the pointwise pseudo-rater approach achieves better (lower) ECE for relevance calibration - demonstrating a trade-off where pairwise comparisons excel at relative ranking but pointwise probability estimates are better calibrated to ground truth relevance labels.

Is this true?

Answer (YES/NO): YES